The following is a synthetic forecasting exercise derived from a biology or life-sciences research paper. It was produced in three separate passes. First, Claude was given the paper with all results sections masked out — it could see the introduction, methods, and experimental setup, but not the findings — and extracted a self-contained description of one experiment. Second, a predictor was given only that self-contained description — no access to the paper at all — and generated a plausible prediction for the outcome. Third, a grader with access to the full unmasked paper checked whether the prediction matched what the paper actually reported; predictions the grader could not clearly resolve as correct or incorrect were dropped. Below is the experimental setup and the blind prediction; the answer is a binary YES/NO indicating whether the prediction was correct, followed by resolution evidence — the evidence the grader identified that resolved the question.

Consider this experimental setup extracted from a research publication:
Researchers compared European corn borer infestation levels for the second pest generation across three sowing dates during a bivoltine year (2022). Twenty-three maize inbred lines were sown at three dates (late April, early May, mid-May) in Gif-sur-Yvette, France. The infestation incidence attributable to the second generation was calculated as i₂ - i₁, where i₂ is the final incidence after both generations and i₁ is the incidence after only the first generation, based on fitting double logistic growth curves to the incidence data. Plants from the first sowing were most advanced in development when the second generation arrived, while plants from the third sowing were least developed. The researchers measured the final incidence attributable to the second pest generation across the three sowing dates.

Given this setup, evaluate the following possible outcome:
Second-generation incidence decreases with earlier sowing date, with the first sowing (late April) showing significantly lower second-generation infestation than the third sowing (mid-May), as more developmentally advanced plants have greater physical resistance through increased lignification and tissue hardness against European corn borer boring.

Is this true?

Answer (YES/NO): YES